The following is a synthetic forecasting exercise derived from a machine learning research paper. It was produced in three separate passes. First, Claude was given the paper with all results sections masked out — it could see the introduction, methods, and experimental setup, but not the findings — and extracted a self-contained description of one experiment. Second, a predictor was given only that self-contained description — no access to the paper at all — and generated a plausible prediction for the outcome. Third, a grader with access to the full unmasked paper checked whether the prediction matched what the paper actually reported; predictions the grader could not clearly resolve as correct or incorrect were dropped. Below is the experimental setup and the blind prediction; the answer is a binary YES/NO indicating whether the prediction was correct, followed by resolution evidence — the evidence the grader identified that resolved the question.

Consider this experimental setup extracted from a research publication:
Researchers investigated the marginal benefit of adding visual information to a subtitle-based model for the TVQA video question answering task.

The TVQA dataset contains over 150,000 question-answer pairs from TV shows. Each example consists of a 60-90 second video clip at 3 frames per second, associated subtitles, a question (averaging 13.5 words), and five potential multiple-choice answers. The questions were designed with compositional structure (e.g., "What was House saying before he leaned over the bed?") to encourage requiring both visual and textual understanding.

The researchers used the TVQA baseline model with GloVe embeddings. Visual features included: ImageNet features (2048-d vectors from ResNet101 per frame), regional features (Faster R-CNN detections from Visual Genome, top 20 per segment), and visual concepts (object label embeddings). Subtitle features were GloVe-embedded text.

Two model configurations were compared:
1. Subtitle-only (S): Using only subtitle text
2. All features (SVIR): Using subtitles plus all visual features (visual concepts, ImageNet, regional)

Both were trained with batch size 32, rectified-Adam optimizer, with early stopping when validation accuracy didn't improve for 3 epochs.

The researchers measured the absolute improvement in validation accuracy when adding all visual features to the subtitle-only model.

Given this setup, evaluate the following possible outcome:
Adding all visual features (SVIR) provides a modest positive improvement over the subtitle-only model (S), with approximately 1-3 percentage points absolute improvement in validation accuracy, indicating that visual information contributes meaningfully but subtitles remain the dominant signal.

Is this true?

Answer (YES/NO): NO